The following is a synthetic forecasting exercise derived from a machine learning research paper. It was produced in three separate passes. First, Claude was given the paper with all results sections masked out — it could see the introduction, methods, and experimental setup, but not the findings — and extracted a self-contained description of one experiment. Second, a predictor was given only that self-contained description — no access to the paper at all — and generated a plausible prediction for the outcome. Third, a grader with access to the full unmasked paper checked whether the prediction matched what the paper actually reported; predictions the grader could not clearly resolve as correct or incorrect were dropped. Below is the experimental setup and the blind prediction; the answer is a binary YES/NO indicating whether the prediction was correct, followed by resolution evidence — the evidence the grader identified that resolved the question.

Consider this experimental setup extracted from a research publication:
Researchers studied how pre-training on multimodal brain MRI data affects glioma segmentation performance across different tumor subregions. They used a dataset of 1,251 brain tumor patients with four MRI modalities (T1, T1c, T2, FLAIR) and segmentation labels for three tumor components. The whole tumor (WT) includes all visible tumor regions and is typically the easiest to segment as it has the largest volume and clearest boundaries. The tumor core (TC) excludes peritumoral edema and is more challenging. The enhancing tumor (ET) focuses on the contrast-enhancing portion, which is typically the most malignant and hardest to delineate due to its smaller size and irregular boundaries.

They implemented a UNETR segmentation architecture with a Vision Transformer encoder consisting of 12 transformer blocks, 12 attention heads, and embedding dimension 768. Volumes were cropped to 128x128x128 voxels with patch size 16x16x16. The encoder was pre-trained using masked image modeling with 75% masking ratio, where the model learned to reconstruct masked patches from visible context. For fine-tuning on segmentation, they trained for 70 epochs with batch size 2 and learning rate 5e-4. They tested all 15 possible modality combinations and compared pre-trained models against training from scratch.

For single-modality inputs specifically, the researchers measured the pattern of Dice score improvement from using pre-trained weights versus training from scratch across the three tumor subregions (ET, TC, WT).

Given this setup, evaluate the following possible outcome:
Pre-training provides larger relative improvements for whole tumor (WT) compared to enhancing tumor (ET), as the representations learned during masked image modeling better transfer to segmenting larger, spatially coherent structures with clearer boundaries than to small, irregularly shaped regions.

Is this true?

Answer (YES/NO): NO